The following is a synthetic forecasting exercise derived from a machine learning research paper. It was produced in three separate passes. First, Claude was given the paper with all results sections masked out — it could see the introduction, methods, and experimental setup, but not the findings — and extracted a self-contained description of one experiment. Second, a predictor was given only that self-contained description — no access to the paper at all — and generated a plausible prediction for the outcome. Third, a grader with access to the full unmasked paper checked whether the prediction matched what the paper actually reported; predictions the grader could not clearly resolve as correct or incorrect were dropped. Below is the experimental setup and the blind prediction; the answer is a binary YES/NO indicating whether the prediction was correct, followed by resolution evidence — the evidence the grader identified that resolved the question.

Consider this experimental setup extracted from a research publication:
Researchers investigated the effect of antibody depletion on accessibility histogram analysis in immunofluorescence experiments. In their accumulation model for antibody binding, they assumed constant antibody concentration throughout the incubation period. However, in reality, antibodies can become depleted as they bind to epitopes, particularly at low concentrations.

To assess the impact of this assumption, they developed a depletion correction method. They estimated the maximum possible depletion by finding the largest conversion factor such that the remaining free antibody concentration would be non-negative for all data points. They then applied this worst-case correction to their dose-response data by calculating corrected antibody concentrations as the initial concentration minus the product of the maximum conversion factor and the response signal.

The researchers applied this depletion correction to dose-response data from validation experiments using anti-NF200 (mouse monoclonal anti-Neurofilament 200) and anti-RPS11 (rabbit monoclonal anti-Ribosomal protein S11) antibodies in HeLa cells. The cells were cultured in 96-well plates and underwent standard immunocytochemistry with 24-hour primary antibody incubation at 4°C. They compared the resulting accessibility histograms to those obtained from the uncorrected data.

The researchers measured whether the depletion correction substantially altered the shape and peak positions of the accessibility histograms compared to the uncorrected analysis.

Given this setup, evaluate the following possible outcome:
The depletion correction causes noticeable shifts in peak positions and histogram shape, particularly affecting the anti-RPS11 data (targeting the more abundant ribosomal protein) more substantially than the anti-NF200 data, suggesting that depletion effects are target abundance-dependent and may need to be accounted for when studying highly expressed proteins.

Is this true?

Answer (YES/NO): NO